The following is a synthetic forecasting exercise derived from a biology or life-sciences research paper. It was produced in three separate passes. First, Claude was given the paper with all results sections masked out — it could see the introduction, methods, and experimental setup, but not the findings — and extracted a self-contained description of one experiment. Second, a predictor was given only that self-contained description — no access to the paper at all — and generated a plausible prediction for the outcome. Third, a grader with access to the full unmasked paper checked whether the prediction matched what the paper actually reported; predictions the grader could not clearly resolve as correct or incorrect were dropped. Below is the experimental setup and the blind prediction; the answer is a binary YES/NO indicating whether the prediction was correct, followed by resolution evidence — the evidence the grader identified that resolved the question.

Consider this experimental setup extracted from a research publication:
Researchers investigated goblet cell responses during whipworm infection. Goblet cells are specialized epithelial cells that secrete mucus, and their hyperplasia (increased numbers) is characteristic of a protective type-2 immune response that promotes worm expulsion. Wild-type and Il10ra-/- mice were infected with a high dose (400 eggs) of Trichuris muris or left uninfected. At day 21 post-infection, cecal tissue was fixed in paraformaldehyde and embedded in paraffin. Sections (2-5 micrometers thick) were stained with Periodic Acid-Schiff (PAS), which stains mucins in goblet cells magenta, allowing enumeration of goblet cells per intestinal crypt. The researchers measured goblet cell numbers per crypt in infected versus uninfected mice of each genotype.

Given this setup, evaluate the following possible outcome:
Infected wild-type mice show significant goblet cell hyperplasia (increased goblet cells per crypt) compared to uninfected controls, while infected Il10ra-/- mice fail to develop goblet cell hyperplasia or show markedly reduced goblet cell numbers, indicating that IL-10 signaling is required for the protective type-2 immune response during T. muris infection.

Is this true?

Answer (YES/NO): YES